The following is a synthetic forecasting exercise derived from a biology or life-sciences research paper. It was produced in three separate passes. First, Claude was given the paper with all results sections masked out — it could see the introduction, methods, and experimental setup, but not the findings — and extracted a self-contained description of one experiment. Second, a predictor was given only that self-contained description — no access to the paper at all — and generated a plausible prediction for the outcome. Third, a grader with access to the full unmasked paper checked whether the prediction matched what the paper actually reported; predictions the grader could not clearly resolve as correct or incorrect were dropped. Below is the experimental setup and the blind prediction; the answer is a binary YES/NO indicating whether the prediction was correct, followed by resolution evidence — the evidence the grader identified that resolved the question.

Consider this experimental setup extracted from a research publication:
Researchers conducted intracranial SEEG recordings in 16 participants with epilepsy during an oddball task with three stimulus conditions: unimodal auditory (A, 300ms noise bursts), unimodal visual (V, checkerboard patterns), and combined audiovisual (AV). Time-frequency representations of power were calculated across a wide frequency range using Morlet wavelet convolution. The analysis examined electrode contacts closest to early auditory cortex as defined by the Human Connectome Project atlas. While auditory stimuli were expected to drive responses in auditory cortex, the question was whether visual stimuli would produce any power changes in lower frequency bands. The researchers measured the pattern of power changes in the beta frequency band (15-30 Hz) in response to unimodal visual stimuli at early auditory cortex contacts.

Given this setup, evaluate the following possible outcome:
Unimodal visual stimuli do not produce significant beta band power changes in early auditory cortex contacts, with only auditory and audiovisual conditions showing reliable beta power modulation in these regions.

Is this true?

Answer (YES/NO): NO